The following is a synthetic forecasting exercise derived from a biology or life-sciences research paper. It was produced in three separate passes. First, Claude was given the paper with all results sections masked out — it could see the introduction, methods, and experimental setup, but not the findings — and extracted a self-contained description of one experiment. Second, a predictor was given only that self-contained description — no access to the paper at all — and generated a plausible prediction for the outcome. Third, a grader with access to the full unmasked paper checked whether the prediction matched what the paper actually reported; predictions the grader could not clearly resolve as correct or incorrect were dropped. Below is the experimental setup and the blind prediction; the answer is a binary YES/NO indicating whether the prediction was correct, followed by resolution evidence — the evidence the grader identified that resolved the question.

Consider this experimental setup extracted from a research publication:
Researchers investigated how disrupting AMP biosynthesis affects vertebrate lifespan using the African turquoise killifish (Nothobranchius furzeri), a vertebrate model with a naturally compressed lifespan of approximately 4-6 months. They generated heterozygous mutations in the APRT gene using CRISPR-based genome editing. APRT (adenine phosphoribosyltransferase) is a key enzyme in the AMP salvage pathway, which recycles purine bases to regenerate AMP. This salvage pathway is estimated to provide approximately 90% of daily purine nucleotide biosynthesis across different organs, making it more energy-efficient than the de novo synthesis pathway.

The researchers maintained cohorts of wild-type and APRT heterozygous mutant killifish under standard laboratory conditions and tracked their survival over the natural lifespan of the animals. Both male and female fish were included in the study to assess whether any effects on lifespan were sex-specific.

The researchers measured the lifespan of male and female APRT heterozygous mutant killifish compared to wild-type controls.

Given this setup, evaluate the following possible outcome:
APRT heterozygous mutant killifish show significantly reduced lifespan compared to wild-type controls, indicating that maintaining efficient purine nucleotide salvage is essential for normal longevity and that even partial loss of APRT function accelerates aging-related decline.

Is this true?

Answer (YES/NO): NO